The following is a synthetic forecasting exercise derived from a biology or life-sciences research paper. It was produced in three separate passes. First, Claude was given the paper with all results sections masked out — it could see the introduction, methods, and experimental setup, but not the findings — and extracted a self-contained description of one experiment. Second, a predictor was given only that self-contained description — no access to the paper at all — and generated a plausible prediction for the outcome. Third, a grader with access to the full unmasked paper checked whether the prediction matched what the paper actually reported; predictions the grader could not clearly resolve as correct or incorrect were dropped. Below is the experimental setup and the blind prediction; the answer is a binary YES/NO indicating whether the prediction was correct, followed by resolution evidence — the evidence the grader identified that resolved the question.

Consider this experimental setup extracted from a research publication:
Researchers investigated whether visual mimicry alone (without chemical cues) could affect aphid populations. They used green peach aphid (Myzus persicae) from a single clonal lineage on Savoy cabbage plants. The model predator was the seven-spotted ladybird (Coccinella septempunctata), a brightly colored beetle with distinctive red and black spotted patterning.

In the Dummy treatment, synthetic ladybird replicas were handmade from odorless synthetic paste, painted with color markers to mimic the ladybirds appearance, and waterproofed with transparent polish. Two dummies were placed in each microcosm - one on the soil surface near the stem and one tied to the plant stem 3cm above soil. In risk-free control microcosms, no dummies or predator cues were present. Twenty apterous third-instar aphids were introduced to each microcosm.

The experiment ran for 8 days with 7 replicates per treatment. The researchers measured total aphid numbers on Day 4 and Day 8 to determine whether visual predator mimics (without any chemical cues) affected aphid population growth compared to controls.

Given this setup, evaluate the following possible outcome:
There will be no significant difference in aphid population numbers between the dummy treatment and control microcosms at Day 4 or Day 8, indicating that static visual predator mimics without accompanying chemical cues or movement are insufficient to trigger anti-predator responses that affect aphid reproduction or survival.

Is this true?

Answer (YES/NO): NO